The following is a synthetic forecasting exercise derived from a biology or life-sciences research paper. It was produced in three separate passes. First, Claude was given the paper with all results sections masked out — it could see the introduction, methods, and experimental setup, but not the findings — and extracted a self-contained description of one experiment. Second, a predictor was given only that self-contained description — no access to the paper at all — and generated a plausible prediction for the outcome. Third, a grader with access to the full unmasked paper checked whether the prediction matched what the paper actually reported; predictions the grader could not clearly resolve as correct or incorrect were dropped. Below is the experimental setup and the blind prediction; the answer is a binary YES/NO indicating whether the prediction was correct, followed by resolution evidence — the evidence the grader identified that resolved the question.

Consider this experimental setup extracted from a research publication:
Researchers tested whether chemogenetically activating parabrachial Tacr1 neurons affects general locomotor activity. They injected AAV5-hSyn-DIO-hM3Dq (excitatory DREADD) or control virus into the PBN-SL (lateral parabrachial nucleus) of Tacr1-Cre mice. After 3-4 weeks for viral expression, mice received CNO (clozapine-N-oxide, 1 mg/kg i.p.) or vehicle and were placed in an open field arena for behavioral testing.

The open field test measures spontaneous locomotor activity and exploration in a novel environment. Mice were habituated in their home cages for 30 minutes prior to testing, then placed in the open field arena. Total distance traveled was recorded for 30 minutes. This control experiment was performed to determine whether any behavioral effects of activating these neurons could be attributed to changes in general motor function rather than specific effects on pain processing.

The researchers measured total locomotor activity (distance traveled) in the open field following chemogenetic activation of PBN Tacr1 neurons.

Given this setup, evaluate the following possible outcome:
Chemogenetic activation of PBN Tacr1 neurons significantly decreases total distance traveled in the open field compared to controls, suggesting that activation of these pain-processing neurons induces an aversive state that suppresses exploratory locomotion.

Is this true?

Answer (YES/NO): NO